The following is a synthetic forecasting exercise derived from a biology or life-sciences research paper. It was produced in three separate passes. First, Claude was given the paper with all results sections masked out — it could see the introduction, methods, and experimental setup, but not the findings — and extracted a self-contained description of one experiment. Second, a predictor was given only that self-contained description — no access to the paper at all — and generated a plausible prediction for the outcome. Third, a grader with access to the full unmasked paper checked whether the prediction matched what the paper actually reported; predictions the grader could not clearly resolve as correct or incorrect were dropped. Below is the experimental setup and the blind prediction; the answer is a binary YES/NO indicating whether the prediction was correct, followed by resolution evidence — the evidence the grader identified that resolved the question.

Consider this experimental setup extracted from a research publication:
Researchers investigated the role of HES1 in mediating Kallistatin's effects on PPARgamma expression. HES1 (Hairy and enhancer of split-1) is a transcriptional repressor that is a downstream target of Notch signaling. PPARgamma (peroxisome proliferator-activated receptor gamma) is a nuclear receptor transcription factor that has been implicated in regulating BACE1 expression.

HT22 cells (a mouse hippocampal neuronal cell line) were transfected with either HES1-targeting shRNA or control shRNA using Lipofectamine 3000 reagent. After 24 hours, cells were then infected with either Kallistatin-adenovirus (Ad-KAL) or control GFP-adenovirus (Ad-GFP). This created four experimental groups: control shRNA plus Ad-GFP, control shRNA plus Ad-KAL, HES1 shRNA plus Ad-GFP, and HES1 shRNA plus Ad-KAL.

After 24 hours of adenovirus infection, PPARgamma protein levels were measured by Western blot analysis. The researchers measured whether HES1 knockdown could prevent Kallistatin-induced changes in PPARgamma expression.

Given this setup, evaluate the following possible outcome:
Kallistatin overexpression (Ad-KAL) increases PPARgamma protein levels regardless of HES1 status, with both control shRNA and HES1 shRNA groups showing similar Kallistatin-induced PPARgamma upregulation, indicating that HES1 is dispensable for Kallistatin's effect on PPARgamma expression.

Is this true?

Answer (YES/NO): NO